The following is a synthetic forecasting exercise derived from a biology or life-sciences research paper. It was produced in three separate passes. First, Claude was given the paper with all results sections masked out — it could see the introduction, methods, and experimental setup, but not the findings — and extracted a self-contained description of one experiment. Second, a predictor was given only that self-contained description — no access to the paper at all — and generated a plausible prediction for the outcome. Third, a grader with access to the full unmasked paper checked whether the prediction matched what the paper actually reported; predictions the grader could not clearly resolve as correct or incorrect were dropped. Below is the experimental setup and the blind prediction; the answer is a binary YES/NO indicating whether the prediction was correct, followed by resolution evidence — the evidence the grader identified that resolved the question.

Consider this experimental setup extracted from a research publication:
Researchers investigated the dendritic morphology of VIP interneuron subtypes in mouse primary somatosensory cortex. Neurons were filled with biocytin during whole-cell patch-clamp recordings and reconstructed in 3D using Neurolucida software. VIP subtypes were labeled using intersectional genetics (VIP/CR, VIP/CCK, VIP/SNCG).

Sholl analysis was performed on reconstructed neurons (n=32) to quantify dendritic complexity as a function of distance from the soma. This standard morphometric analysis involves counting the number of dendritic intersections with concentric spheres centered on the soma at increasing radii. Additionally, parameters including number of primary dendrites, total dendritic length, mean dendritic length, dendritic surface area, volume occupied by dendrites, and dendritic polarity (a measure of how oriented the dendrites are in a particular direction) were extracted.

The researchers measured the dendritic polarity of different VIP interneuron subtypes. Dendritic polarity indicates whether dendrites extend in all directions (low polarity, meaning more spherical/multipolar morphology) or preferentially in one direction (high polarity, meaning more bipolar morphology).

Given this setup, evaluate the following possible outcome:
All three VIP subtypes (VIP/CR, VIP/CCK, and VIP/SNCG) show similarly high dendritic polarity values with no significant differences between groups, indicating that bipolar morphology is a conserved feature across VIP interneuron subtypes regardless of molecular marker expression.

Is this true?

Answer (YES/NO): NO